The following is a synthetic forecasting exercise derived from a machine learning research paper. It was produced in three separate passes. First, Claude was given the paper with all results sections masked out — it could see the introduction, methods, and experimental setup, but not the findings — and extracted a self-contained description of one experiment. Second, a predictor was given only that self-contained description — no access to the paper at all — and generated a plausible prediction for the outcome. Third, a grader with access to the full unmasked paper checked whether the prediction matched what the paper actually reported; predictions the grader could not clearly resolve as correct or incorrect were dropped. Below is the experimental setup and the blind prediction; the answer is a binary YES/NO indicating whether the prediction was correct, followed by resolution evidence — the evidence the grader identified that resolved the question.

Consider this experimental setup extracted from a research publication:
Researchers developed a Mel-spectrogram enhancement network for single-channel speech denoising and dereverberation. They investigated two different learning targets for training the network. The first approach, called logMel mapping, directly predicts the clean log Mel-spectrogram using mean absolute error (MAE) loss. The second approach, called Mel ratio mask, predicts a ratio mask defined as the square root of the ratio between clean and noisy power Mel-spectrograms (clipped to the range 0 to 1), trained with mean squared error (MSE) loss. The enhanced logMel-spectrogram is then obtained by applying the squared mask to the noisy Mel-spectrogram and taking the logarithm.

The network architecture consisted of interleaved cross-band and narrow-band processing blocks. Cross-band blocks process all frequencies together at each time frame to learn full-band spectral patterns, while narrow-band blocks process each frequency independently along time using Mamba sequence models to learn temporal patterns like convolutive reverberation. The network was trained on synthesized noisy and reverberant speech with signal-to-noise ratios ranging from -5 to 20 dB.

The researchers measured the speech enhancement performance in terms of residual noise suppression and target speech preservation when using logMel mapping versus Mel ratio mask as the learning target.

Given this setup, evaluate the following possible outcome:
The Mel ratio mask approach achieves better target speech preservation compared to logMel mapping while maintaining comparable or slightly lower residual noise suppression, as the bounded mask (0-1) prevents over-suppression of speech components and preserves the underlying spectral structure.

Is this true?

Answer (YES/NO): NO